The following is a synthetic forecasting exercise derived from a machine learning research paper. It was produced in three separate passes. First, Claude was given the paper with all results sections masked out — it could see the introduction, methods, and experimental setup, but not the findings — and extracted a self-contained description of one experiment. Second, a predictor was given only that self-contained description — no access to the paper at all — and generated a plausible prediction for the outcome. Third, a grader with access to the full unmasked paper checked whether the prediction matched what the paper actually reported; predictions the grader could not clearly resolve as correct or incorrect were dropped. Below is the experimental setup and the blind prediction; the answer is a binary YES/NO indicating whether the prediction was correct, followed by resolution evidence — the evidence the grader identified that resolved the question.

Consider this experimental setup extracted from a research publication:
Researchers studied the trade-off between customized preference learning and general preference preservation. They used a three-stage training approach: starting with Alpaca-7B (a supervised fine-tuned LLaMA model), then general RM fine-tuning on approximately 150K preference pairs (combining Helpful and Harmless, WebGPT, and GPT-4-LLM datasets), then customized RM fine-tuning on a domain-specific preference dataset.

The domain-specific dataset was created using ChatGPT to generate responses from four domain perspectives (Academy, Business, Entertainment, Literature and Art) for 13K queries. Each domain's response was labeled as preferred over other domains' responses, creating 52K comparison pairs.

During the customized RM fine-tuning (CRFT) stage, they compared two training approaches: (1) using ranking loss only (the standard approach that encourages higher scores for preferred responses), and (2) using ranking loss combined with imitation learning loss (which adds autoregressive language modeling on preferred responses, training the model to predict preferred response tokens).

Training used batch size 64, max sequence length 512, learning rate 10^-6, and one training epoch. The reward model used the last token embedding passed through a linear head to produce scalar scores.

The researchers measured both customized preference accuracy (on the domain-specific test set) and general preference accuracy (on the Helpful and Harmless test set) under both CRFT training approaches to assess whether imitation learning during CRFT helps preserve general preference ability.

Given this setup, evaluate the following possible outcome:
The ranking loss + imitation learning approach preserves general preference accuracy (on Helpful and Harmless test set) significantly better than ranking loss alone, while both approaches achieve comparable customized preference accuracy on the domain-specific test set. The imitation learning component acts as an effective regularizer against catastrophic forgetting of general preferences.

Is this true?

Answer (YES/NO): YES